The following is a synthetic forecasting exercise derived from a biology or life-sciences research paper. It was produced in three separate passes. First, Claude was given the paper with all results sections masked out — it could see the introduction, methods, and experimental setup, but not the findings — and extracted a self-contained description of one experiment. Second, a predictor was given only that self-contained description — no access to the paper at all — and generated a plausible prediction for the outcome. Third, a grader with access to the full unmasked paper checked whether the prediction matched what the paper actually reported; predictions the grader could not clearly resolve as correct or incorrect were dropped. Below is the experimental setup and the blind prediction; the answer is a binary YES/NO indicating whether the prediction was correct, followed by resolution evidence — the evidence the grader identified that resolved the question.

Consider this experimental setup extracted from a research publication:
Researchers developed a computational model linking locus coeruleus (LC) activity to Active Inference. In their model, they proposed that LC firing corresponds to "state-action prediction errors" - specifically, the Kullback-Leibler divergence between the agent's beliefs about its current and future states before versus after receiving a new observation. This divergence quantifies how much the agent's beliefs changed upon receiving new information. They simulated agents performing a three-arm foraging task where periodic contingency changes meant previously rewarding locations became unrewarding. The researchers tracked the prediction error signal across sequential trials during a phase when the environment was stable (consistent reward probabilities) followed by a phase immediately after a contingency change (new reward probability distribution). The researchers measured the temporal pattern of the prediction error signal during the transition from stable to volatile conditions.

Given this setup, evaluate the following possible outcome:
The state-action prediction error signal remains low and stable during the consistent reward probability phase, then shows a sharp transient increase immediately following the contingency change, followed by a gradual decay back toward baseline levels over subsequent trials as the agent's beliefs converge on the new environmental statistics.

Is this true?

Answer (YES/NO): YES